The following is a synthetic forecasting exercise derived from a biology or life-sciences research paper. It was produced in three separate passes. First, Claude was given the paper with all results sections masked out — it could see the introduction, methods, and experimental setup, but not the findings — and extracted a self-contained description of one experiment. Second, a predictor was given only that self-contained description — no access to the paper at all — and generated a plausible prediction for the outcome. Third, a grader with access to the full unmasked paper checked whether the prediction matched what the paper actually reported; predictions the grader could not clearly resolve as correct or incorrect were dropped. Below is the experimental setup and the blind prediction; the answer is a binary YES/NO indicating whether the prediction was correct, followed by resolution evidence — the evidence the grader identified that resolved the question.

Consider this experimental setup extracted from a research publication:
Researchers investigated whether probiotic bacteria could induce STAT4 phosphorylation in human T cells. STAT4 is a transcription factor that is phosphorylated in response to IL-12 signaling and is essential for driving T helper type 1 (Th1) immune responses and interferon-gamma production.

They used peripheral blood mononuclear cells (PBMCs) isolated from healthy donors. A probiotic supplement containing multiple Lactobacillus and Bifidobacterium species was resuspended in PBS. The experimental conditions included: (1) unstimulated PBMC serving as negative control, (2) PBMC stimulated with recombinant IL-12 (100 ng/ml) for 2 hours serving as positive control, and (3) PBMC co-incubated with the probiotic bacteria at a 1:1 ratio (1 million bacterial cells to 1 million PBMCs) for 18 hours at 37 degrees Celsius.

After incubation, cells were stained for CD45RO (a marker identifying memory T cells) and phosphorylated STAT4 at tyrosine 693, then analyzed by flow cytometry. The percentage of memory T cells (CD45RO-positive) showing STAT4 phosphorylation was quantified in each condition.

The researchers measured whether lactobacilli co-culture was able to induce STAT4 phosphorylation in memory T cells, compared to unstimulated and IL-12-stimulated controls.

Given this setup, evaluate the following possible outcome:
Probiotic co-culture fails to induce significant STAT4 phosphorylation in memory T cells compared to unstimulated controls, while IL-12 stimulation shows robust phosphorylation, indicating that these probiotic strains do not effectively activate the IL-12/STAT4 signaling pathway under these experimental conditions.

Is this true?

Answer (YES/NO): NO